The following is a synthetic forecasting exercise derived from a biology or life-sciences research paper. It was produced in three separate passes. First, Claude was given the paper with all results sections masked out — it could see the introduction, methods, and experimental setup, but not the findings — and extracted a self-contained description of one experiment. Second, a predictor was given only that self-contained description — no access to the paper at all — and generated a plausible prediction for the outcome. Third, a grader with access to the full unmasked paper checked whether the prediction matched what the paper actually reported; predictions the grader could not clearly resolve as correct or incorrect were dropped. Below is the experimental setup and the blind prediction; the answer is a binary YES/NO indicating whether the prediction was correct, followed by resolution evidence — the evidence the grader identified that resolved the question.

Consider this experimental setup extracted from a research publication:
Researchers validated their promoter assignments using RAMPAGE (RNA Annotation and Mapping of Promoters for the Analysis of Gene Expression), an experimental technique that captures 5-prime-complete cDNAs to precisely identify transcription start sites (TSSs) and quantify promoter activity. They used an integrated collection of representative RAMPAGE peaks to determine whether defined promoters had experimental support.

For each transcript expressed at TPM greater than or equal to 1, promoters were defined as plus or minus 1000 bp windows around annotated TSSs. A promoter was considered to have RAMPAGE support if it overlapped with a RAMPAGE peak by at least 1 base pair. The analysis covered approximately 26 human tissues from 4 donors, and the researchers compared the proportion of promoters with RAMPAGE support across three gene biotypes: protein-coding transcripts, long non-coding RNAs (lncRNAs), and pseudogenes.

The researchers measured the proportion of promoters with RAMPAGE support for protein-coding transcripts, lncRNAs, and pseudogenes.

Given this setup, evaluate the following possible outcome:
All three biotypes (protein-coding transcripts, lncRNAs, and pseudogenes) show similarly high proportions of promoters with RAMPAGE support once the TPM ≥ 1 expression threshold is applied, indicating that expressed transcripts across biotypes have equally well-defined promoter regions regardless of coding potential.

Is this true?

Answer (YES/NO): NO